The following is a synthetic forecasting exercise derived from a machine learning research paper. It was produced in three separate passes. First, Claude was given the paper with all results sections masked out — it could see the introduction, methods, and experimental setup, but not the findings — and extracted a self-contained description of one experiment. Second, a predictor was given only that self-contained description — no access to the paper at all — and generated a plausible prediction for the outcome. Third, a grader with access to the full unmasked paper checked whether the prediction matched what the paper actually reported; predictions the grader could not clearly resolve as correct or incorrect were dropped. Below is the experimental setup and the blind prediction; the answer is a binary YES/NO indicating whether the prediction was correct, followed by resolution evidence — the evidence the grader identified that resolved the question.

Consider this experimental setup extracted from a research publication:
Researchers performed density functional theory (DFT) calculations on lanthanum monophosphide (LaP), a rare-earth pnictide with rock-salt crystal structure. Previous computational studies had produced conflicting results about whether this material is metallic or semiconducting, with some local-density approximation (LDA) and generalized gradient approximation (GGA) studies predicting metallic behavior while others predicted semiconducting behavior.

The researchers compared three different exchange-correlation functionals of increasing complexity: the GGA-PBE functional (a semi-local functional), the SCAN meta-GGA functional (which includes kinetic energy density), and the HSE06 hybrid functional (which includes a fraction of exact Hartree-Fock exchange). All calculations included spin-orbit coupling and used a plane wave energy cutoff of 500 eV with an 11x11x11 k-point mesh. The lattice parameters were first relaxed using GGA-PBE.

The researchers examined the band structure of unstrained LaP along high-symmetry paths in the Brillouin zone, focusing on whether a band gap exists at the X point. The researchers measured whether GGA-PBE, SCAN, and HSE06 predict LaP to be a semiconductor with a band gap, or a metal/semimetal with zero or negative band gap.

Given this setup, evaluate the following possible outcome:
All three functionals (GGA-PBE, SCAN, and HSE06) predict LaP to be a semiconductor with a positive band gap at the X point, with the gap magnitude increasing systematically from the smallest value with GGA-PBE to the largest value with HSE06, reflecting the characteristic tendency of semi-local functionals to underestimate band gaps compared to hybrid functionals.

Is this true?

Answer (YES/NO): NO